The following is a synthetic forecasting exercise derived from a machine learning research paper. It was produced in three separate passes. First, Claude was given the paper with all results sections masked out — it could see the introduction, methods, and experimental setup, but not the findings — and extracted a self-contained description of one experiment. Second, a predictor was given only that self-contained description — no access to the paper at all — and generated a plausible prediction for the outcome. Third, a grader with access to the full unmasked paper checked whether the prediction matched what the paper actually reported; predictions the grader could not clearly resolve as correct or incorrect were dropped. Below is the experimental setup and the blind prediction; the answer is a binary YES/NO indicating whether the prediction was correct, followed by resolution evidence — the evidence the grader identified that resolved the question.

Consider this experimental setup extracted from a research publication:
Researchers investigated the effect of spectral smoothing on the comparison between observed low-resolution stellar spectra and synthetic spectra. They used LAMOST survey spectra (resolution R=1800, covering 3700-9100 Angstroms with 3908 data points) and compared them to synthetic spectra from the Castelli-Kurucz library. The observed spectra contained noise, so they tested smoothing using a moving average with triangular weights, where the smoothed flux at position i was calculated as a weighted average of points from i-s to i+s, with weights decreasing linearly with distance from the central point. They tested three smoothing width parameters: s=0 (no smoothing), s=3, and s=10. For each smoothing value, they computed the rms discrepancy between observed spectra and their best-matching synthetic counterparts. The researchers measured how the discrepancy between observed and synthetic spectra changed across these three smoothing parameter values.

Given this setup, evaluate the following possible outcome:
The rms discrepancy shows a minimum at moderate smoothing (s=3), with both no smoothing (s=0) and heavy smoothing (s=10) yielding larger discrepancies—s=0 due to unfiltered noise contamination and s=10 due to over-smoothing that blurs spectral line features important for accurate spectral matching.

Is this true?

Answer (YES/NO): NO